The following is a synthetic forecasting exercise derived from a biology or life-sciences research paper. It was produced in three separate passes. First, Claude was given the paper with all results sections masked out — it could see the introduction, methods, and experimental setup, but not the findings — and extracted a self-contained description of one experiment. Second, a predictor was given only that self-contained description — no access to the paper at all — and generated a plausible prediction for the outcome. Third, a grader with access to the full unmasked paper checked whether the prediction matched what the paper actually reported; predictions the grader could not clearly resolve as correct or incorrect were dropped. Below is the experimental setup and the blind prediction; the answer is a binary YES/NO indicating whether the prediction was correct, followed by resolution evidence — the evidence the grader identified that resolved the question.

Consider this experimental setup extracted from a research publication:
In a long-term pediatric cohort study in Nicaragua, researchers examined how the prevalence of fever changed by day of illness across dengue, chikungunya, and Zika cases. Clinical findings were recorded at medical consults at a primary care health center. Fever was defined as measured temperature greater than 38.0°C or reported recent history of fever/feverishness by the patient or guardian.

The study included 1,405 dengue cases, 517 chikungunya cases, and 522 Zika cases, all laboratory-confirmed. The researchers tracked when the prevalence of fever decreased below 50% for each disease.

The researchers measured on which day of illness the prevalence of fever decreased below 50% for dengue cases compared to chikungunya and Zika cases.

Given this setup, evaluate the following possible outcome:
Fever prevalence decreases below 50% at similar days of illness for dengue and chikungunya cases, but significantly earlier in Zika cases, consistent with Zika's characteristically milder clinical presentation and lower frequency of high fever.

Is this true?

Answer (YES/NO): NO